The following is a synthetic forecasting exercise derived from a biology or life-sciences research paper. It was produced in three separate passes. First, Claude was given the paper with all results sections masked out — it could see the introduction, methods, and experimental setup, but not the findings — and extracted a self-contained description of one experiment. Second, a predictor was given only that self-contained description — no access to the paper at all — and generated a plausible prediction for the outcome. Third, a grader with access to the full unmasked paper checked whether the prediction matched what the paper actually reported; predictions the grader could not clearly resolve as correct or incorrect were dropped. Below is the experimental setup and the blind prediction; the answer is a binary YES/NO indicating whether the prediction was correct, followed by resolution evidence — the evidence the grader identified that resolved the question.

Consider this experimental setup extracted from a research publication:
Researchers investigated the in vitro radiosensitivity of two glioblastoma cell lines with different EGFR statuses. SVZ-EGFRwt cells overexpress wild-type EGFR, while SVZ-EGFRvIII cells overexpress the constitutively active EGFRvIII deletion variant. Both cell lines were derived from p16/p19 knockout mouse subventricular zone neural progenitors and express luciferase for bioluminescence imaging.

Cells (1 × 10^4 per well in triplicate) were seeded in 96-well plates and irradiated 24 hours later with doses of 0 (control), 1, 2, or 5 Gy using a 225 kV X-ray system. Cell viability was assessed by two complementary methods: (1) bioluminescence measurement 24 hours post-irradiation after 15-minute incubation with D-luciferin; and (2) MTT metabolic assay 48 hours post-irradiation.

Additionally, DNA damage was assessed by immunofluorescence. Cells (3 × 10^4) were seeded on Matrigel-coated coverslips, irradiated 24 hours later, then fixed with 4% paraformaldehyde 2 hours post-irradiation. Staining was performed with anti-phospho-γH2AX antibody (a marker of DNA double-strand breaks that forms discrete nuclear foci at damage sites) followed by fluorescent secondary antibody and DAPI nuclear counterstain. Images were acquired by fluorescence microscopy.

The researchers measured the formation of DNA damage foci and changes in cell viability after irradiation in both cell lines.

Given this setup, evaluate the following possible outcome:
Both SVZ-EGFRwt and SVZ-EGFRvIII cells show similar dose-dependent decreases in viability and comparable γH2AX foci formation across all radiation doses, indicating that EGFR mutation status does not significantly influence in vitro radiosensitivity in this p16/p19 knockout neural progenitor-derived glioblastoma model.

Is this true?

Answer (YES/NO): YES